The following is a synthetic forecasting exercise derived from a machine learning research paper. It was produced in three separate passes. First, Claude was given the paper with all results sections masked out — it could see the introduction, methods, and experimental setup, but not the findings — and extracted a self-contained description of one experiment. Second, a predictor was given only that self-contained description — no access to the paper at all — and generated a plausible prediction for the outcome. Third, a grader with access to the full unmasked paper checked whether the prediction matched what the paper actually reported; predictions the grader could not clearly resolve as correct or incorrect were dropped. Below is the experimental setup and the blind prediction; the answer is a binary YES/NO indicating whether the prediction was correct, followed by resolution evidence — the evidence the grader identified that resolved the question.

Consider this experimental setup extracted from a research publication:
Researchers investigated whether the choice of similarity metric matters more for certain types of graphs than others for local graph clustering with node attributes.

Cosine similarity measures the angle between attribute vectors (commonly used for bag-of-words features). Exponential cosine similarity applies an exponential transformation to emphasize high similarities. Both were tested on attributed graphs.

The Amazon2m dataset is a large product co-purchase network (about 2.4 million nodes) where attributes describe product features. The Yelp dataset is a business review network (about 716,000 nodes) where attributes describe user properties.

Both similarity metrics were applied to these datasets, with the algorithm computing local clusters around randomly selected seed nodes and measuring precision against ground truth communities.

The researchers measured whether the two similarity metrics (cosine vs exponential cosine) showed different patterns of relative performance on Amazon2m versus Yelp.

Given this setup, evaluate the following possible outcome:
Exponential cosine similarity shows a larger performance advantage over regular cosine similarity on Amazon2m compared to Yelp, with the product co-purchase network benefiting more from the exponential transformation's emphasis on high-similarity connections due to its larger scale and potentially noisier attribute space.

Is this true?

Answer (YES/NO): YES